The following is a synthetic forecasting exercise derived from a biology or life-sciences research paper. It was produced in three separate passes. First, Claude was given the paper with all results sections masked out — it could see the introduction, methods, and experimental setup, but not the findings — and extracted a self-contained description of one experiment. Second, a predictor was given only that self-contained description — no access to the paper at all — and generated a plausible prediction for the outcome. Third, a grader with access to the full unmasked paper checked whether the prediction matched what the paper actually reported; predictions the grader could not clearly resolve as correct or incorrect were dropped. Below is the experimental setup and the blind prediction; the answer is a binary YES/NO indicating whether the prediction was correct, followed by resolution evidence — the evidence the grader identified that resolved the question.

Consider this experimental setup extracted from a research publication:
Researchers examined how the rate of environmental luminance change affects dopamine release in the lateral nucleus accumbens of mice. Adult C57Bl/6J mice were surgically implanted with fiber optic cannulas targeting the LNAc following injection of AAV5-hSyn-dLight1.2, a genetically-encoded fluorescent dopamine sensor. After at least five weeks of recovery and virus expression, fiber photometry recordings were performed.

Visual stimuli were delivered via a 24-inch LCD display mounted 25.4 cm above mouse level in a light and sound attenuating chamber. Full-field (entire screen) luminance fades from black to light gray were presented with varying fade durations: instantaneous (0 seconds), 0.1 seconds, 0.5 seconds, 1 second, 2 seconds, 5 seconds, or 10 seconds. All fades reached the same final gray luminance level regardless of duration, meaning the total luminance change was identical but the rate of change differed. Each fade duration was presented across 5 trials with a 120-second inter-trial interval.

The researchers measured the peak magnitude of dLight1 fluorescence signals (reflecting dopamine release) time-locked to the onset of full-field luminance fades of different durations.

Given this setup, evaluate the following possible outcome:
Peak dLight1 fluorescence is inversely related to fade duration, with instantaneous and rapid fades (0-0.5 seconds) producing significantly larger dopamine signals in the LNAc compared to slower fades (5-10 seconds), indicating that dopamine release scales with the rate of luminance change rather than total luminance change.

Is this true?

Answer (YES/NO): YES